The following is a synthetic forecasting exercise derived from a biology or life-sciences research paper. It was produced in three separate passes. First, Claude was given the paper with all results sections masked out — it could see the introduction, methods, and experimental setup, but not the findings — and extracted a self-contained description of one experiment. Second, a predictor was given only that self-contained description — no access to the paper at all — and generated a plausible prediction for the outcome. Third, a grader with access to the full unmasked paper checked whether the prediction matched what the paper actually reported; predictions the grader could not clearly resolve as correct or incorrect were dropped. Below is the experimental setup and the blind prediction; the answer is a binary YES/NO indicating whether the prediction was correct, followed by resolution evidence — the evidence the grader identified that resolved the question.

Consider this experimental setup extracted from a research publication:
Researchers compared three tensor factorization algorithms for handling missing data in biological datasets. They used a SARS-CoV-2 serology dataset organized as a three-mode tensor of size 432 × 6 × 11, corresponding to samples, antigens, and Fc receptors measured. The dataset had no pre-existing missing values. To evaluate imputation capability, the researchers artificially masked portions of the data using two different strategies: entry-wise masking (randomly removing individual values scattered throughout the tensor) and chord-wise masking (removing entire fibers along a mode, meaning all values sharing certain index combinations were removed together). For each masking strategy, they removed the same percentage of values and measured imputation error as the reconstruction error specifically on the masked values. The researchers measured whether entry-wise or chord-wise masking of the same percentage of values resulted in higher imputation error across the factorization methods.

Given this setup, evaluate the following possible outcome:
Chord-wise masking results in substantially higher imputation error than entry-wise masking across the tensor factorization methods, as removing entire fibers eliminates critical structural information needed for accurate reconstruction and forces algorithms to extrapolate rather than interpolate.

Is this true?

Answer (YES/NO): YES